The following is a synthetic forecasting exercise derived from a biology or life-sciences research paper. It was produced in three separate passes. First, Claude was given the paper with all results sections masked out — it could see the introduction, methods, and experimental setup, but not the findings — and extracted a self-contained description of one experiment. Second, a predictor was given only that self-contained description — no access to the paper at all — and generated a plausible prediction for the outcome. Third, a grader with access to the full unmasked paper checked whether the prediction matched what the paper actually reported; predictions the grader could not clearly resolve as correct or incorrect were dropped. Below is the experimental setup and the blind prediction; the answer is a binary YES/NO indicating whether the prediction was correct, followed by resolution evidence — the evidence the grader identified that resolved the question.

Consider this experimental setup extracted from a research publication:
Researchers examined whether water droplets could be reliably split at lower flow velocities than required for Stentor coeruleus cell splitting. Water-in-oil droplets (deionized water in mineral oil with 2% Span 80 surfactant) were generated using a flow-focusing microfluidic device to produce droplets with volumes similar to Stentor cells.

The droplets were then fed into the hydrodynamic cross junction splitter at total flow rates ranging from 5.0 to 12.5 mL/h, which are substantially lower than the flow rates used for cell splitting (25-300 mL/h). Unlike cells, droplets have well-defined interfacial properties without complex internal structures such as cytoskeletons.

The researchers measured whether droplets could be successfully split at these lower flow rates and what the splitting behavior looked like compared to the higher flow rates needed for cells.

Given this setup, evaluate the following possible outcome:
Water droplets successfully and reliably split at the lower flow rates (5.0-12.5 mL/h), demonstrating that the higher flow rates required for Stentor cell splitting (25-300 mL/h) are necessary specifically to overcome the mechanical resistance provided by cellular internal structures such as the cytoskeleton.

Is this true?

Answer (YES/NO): NO